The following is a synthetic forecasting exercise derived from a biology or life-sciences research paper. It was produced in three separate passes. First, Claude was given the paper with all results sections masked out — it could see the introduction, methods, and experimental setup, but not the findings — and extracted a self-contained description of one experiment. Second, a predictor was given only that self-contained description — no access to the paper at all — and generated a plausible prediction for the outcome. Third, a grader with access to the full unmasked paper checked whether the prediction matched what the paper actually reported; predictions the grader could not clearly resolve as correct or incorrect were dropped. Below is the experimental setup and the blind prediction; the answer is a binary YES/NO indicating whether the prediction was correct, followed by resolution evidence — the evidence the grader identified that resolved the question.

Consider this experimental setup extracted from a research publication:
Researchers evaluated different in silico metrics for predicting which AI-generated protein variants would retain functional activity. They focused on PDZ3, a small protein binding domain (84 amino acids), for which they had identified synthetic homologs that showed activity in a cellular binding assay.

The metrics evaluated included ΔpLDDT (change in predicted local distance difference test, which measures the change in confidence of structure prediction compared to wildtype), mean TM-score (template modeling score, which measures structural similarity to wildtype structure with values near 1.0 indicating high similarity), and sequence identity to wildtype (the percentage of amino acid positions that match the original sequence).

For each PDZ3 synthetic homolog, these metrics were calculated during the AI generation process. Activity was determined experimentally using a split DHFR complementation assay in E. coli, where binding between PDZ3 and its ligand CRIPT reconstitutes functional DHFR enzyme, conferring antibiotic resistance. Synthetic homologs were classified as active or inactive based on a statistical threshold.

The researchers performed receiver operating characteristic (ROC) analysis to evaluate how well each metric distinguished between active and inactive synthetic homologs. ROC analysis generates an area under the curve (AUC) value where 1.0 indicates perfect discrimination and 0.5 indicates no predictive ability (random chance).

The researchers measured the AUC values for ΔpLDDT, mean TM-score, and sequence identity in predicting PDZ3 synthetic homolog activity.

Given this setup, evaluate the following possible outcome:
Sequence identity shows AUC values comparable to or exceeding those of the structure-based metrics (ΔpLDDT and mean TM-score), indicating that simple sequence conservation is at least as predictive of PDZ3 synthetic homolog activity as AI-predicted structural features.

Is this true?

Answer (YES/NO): NO